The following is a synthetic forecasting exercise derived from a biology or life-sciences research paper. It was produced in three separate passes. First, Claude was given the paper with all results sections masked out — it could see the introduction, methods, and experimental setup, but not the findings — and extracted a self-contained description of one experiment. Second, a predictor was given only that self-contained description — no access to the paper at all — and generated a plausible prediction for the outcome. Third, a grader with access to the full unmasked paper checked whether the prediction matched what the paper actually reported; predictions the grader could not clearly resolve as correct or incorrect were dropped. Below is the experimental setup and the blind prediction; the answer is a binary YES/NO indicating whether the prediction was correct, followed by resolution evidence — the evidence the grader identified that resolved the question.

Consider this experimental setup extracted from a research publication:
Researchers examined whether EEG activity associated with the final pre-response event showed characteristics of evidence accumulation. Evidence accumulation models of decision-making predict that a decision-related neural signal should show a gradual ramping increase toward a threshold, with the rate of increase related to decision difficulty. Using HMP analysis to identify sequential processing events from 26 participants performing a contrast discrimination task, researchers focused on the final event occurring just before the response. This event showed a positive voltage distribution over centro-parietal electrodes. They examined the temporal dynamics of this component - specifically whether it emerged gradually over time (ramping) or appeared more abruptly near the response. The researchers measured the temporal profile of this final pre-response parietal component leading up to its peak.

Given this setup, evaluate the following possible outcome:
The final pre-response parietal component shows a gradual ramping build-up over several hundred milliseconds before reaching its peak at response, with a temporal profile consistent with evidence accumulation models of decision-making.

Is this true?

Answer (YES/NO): YES